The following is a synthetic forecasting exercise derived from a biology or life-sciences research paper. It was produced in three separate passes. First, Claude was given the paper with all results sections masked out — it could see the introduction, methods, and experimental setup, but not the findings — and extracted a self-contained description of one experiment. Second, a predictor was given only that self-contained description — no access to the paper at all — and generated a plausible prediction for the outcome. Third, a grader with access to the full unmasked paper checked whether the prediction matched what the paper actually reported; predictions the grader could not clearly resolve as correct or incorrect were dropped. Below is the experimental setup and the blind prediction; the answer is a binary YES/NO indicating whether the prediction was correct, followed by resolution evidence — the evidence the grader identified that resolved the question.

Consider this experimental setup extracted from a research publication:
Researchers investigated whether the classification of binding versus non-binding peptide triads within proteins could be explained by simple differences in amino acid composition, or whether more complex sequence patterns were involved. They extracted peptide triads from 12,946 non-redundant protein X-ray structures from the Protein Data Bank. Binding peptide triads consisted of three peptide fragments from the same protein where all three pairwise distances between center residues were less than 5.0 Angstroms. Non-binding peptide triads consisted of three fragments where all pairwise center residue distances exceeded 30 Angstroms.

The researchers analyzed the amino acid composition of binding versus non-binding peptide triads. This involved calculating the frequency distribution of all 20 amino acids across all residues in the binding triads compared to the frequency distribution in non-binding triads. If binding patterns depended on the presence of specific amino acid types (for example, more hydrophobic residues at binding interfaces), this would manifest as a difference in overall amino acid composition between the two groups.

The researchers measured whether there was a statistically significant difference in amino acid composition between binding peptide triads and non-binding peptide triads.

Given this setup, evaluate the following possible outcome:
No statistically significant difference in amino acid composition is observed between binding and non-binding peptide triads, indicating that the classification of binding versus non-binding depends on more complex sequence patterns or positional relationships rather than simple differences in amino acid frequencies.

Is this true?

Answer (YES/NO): YES